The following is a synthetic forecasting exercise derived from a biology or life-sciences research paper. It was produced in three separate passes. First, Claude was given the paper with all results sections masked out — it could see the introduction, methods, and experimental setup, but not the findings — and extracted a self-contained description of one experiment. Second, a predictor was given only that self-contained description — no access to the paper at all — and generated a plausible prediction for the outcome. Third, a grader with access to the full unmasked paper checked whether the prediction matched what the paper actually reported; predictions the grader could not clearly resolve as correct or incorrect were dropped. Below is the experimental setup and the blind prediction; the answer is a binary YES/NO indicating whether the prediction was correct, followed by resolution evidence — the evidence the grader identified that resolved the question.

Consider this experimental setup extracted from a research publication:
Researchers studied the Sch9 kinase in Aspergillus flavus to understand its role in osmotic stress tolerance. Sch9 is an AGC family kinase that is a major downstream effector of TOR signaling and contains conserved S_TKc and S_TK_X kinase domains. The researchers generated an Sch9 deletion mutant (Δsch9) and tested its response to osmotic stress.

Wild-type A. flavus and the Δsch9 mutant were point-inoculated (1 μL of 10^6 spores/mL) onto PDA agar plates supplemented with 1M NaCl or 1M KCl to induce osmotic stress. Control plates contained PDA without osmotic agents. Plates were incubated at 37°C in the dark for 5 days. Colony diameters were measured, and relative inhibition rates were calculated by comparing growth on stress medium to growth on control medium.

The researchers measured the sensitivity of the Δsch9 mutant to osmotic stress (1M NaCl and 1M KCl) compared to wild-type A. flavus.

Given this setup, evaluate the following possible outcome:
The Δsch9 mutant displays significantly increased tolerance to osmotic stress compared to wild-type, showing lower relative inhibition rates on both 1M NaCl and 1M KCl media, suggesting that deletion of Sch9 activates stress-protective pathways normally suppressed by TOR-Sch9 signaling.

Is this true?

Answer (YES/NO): NO